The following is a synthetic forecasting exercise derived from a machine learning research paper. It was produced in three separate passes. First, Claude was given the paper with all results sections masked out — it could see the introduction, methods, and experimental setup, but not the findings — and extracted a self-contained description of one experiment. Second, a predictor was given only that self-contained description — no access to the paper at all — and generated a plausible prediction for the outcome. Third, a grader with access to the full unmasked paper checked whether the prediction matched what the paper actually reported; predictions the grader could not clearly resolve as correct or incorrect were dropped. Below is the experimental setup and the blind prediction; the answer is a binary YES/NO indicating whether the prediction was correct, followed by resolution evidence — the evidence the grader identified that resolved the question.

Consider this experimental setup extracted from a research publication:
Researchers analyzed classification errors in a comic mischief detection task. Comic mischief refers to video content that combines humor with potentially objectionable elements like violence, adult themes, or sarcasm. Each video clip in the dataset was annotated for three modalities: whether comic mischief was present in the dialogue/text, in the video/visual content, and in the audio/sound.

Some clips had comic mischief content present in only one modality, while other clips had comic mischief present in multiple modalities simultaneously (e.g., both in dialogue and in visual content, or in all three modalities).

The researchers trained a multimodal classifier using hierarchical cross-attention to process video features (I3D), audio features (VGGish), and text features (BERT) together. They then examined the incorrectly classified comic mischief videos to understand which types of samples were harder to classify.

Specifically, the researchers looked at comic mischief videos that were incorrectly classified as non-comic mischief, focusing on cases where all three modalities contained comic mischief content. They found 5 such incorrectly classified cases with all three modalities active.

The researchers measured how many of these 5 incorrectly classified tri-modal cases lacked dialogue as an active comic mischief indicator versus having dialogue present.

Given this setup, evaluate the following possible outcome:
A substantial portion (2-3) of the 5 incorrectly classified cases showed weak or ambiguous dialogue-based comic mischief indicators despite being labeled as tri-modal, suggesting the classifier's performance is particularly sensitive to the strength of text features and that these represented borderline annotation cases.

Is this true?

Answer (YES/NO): NO